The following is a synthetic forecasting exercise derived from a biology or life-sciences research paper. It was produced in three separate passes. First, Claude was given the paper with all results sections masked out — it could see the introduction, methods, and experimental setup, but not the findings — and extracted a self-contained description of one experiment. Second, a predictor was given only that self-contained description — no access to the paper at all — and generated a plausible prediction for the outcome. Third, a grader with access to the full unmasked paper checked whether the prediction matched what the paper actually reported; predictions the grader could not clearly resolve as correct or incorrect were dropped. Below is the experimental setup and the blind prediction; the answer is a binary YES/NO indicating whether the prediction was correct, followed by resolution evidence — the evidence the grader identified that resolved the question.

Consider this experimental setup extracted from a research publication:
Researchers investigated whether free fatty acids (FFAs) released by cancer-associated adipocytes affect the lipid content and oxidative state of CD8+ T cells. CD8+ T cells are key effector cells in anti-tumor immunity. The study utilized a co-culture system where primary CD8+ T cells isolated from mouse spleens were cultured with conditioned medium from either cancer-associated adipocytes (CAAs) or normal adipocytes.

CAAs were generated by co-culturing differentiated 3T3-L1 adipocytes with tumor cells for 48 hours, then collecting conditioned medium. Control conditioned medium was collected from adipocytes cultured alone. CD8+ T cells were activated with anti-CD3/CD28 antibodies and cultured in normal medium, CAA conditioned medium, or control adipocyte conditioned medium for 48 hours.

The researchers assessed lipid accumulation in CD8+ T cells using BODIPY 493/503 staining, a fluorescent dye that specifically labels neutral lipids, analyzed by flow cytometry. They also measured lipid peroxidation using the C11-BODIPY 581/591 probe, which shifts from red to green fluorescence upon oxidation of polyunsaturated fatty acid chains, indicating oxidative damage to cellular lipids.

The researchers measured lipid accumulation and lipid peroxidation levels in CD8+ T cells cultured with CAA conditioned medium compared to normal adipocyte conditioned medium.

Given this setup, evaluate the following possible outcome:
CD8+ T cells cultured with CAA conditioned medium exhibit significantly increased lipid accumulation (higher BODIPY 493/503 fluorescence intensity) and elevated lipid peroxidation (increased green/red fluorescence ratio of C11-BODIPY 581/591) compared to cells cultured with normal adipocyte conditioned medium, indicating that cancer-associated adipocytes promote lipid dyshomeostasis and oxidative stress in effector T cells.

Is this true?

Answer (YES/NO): YES